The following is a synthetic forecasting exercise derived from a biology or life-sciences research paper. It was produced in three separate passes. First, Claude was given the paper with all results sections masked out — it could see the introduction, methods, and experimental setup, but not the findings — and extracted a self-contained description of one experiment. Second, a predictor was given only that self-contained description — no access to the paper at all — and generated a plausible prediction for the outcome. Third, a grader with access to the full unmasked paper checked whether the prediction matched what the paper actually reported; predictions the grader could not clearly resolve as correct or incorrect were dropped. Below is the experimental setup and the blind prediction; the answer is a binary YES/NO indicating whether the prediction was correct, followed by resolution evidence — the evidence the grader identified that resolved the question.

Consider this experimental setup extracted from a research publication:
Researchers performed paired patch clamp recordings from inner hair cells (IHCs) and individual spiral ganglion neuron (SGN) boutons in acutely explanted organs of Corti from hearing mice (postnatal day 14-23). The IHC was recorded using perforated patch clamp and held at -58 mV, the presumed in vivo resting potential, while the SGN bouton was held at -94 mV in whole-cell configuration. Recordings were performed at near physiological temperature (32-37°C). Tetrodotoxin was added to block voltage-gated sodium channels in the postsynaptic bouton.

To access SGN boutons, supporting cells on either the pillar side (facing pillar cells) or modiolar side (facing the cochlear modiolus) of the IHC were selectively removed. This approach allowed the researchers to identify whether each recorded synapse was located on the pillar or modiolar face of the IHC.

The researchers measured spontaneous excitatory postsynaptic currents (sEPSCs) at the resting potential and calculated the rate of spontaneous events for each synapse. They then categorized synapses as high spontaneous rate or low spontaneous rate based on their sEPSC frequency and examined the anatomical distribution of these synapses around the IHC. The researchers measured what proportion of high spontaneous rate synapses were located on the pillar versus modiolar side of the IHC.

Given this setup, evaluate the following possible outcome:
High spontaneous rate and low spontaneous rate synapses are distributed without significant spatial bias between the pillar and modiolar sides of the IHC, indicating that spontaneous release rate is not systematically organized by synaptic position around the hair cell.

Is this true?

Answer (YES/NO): NO